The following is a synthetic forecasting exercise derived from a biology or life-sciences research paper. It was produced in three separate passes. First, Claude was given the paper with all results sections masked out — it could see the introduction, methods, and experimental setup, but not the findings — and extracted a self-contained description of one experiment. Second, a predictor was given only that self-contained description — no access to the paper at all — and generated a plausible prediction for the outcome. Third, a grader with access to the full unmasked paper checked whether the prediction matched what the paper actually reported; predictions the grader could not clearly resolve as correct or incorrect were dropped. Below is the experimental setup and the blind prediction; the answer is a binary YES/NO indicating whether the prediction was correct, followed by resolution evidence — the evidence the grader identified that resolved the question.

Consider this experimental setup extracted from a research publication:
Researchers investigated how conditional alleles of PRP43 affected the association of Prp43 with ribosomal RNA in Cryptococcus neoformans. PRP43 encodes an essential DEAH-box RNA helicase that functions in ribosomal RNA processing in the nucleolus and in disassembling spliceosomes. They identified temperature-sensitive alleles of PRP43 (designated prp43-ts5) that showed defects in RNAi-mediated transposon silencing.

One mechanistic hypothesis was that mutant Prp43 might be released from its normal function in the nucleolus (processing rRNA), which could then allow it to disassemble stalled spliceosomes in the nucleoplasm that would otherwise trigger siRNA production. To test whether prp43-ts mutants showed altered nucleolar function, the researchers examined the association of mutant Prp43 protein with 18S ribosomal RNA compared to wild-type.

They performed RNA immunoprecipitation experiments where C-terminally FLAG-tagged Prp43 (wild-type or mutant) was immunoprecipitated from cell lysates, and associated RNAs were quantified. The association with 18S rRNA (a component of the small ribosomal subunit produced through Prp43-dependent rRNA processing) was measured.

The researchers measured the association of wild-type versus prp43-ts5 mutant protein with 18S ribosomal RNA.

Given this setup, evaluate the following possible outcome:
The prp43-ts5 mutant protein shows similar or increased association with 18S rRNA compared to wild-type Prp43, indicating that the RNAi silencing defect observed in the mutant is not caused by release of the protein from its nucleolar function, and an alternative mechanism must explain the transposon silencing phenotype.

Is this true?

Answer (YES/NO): NO